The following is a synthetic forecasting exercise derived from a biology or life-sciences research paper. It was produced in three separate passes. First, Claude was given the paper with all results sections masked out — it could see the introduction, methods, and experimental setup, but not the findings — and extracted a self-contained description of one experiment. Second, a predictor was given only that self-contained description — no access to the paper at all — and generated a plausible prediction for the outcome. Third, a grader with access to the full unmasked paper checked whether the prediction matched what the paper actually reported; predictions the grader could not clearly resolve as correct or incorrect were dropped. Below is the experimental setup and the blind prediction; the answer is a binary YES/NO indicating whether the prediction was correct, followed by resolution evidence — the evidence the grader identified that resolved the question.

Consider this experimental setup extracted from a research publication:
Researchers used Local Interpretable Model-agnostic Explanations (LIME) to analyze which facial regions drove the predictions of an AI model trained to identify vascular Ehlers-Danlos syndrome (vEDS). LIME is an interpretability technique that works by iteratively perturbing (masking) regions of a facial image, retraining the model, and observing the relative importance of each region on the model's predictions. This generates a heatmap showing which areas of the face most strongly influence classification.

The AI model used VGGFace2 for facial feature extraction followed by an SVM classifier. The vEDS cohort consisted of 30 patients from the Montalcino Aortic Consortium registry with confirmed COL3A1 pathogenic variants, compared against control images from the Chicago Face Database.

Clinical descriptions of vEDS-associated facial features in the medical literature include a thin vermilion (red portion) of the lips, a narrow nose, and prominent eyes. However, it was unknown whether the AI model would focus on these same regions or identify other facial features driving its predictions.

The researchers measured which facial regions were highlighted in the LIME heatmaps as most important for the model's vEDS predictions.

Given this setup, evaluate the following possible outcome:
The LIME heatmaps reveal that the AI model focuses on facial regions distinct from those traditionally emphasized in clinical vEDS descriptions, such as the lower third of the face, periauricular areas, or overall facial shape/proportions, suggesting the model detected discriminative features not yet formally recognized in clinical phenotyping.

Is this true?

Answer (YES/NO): NO